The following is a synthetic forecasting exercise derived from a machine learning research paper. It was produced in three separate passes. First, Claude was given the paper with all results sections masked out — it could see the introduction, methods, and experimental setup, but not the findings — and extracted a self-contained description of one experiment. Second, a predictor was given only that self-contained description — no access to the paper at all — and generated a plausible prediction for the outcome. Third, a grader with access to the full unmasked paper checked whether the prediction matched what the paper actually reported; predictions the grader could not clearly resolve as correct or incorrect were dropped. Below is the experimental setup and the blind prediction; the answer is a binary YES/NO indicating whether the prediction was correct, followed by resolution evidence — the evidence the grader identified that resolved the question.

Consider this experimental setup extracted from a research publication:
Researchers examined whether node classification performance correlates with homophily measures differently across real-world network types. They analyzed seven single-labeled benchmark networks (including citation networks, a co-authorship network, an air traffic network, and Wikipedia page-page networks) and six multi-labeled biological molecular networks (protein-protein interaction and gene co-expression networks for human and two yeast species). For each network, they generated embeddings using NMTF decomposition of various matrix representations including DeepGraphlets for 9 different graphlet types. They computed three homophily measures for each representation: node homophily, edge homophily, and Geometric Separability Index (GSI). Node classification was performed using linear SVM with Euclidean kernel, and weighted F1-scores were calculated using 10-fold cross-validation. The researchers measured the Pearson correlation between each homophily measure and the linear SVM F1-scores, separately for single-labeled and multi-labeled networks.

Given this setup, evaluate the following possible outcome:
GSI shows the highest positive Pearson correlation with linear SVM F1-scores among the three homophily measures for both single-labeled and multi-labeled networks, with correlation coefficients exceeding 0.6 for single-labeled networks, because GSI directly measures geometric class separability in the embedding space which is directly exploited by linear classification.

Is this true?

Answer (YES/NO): NO